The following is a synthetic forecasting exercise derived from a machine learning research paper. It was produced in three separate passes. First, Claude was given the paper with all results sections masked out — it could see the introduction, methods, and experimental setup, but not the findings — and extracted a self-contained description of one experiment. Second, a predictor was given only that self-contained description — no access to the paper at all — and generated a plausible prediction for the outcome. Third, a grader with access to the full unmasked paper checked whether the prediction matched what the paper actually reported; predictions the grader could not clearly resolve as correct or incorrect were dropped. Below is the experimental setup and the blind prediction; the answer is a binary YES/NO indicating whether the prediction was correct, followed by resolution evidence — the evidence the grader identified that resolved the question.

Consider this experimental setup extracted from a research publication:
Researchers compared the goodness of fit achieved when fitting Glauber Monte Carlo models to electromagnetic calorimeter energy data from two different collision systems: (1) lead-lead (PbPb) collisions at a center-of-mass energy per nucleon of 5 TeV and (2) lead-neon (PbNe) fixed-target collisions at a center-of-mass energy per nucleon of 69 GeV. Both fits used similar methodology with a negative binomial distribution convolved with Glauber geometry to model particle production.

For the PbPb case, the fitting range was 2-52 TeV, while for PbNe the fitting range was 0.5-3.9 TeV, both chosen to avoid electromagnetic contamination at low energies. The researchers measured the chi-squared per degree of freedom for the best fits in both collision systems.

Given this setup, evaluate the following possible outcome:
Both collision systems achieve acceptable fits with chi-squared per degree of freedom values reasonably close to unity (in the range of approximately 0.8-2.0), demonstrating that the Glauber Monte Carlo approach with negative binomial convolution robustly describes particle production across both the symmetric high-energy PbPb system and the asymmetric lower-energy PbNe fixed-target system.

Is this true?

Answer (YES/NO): NO